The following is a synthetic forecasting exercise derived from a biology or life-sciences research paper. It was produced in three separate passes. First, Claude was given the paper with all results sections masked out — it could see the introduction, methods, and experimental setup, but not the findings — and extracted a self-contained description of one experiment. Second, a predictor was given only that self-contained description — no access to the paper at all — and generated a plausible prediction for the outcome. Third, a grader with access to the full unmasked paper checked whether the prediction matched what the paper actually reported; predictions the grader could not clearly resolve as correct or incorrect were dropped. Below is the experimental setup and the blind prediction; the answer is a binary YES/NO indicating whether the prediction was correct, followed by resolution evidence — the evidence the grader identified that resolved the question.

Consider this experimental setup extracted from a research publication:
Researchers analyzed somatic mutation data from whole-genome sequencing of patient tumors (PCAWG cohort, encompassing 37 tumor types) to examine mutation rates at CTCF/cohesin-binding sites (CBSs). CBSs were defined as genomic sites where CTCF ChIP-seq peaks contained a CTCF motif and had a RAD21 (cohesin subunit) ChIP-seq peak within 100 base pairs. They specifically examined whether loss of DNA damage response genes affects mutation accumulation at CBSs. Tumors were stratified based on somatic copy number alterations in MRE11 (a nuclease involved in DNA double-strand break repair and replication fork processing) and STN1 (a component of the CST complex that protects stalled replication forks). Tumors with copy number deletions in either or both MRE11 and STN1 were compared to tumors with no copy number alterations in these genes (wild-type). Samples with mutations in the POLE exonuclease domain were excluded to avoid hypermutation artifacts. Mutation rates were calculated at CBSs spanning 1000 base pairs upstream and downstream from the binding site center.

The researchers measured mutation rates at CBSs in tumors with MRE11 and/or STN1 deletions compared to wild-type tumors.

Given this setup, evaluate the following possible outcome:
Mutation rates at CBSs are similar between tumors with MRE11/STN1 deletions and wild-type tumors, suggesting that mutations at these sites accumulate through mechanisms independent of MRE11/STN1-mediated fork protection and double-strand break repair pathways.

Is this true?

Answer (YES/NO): NO